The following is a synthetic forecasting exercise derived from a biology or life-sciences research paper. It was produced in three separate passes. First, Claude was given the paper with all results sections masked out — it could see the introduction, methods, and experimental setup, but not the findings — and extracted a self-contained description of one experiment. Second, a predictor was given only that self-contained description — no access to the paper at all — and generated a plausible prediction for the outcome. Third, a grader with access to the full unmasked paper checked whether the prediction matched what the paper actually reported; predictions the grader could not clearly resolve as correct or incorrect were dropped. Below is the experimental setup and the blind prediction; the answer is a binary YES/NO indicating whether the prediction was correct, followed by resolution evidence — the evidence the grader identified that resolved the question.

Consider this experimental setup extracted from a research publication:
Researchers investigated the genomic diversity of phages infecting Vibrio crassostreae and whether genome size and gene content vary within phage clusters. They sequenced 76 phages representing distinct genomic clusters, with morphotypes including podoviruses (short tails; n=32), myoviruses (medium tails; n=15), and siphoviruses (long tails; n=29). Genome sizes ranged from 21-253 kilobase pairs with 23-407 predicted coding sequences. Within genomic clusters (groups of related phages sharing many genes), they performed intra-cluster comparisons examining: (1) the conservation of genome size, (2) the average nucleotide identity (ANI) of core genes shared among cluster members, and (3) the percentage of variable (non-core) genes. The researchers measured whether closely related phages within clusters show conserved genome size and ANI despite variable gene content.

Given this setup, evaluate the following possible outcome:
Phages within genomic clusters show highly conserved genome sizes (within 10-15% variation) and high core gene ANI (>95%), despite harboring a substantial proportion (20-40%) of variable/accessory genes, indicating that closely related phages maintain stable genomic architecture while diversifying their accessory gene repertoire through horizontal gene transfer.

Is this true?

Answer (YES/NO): YES